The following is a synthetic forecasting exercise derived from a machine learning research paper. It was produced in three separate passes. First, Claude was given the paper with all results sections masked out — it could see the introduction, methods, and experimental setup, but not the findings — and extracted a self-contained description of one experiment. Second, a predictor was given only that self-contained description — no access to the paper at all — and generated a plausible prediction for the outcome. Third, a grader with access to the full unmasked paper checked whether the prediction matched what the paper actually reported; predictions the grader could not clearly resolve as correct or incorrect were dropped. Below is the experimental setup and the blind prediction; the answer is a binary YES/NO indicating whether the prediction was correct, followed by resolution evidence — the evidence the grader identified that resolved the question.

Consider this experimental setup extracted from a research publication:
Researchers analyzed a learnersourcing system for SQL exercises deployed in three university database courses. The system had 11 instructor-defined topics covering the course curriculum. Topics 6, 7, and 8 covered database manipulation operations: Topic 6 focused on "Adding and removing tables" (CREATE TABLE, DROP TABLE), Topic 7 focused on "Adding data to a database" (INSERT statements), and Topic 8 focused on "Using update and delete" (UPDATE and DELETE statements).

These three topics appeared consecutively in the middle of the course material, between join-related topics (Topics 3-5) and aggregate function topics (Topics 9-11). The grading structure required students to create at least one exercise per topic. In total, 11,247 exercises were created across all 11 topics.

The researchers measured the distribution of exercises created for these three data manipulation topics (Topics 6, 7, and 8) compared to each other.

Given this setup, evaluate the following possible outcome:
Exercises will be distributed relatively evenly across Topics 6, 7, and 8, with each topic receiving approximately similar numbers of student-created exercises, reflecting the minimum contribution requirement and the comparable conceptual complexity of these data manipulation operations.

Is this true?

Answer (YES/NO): YES